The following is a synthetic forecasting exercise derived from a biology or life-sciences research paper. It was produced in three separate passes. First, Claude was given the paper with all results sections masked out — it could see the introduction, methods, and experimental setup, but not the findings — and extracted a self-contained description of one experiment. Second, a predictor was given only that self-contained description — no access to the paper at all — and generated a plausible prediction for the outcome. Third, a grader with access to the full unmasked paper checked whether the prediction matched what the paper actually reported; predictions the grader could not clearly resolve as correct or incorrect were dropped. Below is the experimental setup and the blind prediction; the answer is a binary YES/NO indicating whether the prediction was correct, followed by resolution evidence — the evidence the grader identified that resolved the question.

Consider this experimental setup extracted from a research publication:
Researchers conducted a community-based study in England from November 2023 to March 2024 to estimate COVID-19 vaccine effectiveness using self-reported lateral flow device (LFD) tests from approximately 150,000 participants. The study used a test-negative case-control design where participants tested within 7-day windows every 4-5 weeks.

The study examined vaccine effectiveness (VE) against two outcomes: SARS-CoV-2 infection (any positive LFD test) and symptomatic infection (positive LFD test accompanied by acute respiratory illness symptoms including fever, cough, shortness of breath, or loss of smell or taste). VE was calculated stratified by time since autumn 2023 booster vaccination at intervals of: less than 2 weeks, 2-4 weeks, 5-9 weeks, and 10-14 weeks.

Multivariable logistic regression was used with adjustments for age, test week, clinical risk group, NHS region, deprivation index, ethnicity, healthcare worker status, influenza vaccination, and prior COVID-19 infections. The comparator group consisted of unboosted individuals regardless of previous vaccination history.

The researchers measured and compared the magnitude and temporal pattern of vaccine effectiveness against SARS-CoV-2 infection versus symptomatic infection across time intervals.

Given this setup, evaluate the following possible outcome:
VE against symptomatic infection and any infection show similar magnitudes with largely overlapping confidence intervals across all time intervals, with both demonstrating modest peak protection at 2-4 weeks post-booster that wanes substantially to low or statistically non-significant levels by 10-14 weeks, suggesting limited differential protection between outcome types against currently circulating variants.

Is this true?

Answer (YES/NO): YES